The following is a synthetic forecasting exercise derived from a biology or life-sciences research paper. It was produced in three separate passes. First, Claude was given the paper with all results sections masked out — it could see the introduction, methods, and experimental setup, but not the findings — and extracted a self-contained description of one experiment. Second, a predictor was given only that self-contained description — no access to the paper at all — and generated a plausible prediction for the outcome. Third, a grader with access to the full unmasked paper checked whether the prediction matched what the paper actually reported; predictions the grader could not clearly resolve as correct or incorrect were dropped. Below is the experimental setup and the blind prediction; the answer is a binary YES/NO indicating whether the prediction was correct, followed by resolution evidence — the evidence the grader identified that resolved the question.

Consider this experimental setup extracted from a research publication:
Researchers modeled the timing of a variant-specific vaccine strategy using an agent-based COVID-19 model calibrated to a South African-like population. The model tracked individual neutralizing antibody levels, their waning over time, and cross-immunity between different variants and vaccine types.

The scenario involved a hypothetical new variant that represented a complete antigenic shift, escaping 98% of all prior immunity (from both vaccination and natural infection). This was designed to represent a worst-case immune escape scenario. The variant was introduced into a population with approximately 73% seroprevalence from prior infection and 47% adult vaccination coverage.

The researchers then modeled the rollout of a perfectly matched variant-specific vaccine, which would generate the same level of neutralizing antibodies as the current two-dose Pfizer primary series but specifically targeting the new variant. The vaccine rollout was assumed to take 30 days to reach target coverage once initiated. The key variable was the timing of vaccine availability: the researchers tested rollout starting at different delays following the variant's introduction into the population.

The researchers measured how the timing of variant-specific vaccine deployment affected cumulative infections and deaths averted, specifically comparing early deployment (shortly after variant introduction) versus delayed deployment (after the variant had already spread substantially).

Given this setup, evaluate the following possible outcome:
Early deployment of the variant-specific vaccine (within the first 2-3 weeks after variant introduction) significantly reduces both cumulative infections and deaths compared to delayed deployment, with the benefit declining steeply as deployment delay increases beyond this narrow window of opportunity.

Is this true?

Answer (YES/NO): YES